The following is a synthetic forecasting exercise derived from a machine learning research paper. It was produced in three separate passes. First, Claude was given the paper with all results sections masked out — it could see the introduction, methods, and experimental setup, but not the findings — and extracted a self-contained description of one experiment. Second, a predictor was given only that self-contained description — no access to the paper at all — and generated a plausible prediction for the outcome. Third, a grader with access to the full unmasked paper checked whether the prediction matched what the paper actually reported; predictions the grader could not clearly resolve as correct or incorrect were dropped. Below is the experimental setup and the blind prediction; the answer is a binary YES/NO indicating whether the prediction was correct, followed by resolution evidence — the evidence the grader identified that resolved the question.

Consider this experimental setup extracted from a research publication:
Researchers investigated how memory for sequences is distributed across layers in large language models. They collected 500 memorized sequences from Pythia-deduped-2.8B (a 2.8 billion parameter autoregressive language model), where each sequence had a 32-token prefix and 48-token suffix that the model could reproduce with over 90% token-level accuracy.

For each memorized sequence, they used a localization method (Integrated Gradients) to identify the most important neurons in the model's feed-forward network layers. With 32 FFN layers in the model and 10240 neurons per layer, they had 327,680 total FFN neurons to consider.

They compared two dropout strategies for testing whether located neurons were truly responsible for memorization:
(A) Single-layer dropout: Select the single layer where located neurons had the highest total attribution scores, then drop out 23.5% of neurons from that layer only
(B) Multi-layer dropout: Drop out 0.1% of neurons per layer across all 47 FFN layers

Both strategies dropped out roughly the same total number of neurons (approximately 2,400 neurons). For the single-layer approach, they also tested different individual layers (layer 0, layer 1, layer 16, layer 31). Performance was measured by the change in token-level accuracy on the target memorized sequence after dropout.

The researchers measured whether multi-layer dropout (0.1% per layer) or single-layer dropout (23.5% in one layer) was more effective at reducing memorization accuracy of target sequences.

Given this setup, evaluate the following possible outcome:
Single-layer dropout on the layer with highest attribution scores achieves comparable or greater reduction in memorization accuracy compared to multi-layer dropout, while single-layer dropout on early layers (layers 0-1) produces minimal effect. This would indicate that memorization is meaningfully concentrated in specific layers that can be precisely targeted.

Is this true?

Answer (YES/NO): NO